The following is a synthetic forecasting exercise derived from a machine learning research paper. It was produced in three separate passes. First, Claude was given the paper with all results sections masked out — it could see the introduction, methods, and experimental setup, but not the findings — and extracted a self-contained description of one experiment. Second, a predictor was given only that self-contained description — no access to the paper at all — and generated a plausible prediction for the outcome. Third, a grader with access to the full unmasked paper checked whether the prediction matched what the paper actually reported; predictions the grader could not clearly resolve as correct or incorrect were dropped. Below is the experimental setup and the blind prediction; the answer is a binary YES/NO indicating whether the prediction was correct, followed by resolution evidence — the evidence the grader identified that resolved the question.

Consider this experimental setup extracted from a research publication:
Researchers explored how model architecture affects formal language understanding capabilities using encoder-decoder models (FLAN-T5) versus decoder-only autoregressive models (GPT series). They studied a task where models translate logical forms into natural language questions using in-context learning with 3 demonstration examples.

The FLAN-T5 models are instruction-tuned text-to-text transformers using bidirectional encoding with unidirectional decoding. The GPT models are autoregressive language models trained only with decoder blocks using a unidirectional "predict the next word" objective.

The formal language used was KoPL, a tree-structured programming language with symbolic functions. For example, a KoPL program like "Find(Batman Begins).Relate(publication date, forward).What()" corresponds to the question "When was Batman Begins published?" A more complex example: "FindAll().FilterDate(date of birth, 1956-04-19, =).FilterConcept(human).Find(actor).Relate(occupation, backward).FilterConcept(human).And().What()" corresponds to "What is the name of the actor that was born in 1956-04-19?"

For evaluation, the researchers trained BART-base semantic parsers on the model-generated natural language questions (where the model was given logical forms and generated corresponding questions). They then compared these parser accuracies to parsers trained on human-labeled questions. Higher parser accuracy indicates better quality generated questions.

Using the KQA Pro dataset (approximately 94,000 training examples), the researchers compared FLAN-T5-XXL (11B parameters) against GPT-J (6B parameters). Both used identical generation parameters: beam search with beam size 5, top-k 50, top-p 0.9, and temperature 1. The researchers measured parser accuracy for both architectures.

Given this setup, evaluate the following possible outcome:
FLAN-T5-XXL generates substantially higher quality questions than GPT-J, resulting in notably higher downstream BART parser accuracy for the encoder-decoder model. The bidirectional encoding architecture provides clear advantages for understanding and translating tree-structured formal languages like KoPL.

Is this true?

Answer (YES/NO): NO